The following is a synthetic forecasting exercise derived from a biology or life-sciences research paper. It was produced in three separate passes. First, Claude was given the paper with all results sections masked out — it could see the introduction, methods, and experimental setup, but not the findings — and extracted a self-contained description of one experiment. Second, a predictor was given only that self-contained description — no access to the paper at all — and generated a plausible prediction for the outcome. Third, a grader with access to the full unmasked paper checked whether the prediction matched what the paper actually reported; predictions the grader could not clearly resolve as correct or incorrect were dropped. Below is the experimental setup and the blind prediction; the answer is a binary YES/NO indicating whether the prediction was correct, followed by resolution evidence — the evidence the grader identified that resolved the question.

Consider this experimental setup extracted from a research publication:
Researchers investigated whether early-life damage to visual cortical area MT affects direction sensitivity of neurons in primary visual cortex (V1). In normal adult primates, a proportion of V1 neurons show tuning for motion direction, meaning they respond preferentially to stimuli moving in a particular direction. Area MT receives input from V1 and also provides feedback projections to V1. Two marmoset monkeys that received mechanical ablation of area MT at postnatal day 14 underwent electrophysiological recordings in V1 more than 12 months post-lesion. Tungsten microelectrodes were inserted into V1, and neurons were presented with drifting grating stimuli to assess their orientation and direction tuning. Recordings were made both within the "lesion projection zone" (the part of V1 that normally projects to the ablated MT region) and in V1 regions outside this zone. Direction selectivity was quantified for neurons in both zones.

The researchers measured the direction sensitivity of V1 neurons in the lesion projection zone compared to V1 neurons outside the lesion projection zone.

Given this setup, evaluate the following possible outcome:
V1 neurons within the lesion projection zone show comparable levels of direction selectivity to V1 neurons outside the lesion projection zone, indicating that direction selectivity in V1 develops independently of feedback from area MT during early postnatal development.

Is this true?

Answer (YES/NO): NO